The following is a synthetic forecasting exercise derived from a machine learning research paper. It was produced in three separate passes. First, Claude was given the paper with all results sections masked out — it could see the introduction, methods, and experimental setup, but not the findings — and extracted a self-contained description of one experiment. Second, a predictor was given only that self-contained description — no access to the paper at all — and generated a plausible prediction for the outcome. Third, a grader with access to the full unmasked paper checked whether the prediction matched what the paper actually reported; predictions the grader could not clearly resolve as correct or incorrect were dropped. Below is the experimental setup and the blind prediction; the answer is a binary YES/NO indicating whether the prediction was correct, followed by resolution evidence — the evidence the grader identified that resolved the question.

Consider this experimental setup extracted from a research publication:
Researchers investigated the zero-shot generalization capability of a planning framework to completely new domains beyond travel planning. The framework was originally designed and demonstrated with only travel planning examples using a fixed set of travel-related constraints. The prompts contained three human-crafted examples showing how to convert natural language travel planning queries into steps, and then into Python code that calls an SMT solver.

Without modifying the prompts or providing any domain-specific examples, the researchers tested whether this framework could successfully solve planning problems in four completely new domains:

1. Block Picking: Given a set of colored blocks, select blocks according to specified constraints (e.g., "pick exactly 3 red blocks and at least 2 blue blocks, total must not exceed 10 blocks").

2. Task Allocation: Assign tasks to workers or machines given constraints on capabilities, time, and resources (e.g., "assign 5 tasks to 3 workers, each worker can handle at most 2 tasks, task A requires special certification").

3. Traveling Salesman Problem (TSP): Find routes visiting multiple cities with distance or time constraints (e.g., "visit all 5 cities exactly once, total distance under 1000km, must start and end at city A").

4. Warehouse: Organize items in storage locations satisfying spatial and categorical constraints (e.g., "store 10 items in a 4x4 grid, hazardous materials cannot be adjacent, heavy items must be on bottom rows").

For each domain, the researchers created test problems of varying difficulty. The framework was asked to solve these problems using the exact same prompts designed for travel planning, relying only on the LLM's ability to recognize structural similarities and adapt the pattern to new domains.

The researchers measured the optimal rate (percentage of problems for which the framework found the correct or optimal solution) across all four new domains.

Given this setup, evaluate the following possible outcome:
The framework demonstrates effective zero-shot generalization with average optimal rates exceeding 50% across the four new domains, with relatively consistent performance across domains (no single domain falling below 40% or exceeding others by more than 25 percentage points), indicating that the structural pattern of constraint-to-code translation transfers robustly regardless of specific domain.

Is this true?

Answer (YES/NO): NO